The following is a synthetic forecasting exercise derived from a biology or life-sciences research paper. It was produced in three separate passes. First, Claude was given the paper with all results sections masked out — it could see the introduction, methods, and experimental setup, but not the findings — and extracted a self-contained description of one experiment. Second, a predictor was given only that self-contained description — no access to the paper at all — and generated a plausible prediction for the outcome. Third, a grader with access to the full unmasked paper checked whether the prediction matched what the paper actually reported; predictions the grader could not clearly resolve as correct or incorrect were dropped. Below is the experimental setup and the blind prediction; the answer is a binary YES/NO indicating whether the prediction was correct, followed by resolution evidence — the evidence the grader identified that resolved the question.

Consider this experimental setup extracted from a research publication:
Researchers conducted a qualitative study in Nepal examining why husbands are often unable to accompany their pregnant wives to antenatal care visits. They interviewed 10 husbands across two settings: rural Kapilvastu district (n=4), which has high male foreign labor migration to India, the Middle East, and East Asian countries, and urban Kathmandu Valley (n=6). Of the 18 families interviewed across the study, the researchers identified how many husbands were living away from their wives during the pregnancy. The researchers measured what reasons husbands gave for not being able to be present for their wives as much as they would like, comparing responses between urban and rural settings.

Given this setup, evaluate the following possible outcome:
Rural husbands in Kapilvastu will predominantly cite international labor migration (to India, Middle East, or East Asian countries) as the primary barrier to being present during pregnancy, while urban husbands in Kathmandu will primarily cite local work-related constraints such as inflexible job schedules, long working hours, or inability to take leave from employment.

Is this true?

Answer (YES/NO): NO